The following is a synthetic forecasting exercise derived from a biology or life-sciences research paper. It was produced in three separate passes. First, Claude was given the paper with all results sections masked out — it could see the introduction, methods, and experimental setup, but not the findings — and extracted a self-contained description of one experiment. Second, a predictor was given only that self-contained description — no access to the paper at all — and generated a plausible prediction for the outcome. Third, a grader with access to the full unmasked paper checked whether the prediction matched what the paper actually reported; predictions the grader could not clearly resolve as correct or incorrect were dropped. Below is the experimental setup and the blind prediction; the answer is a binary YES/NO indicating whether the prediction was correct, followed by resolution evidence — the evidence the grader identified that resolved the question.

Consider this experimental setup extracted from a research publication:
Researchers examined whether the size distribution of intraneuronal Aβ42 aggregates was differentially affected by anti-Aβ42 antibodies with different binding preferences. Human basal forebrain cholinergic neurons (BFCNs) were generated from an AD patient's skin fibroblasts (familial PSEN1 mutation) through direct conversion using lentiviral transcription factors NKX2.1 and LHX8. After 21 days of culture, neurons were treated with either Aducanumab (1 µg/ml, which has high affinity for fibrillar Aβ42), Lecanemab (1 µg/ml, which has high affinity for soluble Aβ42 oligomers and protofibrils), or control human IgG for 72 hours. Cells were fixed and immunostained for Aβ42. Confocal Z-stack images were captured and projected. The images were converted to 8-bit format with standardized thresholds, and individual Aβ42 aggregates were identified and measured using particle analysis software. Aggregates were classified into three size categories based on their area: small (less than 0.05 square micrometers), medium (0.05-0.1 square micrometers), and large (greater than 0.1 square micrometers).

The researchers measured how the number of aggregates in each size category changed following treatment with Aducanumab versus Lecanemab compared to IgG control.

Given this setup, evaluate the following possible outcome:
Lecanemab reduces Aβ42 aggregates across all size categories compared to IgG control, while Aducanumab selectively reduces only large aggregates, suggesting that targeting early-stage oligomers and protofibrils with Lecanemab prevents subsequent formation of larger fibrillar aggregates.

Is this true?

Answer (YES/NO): NO